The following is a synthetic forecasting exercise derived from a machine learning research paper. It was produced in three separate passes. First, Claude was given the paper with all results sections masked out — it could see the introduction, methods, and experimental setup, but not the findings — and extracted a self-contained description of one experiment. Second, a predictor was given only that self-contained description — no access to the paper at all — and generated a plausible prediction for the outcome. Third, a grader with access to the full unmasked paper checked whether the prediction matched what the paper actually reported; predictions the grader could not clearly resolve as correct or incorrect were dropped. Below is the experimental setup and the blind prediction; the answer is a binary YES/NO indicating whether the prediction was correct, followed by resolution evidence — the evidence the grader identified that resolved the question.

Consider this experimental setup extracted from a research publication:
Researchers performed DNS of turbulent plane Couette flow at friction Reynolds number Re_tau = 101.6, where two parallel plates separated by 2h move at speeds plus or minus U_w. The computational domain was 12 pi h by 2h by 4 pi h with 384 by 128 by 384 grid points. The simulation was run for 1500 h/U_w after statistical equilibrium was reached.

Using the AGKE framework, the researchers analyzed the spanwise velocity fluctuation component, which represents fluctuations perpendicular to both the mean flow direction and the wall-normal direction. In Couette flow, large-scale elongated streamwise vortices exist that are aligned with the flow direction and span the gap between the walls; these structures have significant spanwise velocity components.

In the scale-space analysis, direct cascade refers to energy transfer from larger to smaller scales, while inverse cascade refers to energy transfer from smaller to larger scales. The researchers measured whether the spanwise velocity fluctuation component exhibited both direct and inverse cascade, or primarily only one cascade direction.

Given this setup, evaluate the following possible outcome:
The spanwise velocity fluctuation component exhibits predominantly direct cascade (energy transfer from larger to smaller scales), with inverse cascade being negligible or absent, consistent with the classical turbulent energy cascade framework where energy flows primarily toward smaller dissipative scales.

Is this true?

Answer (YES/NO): NO